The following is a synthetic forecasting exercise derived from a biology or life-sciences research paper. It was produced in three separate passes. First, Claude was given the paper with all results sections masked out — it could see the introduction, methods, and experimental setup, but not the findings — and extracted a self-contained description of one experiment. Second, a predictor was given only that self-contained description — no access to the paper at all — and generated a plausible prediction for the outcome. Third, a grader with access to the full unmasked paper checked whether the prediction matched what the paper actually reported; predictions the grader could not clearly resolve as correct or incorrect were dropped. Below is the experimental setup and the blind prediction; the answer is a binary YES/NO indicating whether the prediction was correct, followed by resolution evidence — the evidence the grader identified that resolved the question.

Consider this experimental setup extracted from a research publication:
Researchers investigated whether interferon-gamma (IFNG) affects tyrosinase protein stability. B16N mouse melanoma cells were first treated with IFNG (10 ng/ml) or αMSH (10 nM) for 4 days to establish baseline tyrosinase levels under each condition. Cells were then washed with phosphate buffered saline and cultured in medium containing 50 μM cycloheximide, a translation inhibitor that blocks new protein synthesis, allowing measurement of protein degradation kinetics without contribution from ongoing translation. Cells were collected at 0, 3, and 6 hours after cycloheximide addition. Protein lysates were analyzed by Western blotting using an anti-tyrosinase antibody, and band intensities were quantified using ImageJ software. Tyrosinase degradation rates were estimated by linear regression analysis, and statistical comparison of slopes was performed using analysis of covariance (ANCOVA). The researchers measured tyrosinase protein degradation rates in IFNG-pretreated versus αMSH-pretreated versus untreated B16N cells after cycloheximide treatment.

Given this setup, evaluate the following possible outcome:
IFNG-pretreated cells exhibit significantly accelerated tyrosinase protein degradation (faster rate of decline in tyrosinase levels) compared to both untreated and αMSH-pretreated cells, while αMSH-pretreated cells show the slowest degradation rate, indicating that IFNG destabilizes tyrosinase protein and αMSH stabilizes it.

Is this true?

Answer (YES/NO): NO